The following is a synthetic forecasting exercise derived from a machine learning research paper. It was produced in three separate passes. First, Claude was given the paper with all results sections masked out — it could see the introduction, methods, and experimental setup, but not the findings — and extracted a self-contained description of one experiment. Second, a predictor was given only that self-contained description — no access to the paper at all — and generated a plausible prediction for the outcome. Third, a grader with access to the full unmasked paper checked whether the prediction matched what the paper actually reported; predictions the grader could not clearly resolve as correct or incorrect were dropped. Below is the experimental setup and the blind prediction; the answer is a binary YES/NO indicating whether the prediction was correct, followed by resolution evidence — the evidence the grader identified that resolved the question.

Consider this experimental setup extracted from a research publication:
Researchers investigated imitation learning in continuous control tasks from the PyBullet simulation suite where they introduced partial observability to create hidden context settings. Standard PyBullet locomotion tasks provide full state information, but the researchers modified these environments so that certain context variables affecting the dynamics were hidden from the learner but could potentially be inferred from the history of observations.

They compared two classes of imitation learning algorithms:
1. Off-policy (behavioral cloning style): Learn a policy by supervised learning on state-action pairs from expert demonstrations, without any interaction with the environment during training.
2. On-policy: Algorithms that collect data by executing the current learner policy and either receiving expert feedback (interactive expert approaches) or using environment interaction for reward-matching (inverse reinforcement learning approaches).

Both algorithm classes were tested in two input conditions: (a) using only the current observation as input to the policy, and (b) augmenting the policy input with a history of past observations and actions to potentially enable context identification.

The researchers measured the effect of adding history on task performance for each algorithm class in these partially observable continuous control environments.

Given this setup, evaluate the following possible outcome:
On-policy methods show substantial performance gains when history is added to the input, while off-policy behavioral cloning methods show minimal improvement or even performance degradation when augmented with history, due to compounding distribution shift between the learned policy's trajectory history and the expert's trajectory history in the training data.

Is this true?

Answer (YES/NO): NO